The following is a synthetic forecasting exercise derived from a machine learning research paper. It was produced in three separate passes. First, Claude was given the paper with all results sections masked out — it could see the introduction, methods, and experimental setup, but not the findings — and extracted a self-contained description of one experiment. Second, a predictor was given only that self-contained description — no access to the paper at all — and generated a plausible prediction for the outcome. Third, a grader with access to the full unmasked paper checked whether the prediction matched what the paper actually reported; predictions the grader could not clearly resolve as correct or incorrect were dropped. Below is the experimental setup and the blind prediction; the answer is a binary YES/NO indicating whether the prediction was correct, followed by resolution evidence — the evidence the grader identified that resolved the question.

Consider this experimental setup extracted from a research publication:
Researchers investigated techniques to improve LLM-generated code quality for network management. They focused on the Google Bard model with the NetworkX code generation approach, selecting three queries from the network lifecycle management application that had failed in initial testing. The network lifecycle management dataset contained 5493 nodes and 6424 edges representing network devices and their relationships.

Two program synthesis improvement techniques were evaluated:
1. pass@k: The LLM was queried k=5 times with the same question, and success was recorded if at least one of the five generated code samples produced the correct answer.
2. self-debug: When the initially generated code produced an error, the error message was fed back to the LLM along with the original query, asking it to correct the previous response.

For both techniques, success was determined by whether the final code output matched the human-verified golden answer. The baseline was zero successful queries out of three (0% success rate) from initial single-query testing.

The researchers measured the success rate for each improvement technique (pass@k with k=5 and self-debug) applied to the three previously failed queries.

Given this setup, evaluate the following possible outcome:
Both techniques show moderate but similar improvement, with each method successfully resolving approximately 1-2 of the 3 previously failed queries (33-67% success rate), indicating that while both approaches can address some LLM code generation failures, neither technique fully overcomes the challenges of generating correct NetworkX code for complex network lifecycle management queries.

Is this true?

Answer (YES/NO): NO